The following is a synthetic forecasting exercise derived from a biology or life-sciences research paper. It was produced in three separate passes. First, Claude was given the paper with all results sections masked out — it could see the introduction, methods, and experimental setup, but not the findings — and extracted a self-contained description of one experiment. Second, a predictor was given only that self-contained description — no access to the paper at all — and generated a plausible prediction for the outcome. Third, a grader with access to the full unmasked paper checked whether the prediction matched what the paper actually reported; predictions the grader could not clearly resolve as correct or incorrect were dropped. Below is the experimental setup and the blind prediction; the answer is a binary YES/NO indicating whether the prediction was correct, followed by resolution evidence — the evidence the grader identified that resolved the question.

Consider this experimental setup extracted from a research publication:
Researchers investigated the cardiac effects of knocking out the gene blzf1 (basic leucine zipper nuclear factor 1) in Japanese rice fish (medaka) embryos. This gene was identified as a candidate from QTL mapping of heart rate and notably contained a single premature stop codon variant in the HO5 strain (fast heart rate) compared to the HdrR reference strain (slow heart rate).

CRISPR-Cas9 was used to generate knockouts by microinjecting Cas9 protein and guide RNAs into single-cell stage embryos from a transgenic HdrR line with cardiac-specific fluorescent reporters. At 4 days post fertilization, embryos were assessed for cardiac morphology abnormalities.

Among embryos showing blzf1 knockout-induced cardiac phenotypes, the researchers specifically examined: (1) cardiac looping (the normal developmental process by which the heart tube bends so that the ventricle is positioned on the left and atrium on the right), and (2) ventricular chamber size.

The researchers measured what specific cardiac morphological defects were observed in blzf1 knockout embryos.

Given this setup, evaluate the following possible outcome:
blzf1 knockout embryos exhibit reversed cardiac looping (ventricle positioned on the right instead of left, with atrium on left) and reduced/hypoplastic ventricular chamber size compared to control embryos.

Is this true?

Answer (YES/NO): NO